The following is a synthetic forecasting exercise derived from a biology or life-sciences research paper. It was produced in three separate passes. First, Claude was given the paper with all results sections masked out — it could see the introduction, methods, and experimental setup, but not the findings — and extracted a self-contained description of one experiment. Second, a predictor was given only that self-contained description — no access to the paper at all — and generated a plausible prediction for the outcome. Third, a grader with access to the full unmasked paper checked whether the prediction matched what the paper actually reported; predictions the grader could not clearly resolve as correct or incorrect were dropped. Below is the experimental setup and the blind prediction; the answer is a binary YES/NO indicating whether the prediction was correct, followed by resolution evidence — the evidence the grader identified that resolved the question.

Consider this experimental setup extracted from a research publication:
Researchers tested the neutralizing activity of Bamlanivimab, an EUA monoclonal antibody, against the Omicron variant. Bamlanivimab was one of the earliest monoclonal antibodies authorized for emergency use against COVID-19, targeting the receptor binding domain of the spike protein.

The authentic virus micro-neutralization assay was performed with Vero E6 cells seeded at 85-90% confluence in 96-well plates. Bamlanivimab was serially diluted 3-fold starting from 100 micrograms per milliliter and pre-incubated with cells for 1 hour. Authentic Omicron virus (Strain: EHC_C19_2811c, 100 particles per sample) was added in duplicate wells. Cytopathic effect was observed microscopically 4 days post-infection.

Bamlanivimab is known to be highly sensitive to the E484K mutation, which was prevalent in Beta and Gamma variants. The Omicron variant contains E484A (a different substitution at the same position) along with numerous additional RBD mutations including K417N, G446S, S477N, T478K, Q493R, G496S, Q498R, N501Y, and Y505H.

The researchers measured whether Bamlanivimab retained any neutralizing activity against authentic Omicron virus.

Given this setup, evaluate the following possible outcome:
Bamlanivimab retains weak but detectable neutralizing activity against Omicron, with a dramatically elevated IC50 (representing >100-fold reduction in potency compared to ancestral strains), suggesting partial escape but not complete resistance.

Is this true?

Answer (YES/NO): NO